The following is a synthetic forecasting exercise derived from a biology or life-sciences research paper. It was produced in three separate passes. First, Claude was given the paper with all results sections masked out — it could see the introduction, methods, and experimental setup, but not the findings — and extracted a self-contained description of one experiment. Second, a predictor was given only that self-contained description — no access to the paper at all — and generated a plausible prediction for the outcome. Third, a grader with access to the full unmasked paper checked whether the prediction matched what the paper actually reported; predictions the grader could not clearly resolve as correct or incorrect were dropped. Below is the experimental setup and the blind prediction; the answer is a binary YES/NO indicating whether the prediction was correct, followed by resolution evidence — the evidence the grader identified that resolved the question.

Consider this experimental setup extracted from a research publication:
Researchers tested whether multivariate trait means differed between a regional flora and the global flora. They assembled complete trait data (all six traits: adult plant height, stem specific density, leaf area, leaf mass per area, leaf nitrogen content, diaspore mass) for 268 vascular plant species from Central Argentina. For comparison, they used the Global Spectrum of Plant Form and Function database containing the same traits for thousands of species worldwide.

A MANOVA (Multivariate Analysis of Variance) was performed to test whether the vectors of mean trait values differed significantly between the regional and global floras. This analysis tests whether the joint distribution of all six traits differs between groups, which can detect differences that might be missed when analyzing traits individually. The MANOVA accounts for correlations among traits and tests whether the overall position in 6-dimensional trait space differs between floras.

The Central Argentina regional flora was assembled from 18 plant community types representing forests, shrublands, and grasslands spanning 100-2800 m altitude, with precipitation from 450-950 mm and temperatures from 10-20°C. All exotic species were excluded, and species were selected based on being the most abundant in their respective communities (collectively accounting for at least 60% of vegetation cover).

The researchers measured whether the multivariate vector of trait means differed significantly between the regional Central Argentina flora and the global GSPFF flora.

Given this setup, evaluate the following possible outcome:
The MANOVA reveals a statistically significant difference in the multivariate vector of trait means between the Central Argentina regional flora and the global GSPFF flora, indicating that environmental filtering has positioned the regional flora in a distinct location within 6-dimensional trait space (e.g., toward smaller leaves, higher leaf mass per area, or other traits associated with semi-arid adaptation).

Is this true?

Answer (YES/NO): YES